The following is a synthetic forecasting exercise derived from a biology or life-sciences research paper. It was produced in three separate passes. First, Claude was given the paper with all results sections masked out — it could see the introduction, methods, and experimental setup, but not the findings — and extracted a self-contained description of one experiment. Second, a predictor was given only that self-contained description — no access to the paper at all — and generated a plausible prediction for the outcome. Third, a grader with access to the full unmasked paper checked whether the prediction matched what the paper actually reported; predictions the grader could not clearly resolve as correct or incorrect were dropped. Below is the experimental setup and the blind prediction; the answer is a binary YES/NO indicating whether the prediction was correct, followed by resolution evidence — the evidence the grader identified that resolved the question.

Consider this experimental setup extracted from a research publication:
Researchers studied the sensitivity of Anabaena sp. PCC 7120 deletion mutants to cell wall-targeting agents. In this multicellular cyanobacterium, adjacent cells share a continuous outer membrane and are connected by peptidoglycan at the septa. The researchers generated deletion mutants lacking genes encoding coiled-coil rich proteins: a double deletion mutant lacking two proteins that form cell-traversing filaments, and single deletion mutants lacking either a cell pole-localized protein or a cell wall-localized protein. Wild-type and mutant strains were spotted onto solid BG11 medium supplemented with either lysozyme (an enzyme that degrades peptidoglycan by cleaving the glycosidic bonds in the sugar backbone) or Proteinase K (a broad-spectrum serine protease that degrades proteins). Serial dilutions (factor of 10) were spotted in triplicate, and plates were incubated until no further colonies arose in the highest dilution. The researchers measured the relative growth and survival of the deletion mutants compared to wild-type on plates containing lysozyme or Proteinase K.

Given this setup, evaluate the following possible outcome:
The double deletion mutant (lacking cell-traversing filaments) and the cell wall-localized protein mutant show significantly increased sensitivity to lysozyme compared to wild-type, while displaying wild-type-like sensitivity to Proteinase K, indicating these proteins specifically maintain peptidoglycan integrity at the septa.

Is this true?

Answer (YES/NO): NO